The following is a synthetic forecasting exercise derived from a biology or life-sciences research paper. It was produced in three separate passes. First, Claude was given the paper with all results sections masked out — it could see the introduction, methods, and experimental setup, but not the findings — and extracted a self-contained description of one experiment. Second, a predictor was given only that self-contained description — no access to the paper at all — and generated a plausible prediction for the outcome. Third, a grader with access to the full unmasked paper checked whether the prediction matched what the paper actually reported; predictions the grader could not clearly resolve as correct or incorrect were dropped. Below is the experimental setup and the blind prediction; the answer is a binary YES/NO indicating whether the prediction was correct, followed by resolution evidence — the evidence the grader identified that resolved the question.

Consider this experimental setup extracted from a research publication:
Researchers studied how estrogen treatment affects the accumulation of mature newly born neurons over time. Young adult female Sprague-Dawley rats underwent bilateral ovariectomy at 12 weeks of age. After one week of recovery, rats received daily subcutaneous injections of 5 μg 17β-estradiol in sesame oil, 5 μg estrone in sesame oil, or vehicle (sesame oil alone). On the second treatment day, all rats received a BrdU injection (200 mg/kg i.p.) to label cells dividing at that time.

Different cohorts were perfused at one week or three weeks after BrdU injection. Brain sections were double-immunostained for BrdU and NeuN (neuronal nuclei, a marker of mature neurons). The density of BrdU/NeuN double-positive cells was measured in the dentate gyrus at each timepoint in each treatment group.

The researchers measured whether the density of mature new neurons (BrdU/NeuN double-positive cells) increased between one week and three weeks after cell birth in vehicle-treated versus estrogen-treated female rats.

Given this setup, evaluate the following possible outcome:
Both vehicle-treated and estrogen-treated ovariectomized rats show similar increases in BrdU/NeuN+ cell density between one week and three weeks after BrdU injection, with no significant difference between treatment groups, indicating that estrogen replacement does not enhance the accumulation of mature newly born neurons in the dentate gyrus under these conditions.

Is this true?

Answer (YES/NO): NO